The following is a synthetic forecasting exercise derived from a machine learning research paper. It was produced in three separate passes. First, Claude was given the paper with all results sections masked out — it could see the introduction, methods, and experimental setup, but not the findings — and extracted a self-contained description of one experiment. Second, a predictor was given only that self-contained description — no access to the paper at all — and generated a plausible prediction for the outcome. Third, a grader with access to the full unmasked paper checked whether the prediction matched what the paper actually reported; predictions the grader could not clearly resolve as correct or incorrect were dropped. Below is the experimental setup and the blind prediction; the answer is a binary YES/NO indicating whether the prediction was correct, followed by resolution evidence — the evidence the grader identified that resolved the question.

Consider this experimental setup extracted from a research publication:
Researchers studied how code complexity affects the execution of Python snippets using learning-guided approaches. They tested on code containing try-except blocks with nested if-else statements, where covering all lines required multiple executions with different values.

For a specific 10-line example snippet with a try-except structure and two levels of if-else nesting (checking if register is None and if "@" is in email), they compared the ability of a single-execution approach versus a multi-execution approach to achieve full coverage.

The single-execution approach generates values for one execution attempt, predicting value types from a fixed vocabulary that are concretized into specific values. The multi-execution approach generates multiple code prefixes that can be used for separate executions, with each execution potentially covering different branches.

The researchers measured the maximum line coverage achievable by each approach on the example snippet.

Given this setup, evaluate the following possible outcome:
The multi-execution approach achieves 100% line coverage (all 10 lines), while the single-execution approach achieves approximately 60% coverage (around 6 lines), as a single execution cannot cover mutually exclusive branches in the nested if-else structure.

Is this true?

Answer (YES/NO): NO